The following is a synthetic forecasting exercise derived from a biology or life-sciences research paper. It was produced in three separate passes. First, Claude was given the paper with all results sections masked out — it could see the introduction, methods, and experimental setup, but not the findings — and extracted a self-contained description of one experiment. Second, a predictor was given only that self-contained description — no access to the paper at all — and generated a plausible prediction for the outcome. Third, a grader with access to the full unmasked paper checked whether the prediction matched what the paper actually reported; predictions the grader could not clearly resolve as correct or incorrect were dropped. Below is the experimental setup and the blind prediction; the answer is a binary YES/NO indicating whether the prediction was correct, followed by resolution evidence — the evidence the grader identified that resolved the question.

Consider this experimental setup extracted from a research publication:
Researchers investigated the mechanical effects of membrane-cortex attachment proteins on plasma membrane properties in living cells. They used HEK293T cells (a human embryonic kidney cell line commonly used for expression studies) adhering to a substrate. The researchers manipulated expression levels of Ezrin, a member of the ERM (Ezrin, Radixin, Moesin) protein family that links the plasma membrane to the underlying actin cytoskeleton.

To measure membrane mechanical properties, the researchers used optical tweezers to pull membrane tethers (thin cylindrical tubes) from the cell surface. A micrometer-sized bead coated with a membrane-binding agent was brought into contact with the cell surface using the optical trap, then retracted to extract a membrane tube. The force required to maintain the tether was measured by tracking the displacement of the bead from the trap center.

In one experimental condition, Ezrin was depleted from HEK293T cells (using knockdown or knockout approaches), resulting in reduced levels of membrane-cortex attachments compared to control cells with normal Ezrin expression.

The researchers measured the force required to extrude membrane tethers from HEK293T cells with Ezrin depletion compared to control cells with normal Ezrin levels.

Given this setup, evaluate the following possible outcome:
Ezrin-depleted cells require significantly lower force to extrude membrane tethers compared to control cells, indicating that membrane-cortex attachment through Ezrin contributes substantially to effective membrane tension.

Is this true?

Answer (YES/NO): NO